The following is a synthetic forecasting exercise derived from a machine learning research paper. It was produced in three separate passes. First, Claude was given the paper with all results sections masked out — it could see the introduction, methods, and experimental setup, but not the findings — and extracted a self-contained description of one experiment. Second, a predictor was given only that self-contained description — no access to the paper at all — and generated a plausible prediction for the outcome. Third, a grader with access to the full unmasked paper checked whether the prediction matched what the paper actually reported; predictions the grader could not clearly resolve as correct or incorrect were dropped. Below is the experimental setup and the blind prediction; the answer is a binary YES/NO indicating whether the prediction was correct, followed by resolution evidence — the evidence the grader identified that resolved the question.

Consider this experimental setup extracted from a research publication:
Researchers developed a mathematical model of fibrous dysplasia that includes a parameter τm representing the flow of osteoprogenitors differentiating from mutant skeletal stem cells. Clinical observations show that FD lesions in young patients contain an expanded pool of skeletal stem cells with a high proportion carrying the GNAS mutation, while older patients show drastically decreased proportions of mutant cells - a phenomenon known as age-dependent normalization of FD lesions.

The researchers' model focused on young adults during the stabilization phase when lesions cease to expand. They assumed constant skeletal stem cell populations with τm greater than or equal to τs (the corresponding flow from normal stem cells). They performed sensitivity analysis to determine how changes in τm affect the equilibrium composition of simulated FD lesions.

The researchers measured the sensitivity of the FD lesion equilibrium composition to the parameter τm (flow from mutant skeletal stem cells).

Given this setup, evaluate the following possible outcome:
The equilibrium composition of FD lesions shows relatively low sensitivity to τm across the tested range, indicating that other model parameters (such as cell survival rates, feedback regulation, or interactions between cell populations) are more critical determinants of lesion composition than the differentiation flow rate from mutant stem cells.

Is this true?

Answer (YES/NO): NO